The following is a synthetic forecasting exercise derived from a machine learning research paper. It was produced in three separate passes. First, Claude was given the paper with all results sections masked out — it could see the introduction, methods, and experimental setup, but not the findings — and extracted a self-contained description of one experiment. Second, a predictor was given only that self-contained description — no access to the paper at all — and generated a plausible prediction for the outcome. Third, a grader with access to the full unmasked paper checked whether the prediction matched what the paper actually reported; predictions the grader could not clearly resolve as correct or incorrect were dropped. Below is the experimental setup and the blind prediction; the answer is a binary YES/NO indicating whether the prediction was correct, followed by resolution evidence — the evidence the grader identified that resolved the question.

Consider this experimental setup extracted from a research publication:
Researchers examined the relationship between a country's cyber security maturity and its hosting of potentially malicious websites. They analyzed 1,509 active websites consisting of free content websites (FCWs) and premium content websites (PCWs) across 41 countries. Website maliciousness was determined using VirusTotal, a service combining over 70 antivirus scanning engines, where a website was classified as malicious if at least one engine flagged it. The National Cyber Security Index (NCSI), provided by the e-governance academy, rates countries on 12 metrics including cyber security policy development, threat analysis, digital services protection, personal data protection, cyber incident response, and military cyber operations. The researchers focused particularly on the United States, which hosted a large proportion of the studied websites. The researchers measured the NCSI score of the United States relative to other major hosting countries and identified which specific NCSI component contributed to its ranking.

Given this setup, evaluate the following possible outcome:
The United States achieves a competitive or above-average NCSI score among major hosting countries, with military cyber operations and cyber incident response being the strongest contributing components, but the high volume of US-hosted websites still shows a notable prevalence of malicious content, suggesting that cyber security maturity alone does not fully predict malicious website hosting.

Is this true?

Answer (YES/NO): NO